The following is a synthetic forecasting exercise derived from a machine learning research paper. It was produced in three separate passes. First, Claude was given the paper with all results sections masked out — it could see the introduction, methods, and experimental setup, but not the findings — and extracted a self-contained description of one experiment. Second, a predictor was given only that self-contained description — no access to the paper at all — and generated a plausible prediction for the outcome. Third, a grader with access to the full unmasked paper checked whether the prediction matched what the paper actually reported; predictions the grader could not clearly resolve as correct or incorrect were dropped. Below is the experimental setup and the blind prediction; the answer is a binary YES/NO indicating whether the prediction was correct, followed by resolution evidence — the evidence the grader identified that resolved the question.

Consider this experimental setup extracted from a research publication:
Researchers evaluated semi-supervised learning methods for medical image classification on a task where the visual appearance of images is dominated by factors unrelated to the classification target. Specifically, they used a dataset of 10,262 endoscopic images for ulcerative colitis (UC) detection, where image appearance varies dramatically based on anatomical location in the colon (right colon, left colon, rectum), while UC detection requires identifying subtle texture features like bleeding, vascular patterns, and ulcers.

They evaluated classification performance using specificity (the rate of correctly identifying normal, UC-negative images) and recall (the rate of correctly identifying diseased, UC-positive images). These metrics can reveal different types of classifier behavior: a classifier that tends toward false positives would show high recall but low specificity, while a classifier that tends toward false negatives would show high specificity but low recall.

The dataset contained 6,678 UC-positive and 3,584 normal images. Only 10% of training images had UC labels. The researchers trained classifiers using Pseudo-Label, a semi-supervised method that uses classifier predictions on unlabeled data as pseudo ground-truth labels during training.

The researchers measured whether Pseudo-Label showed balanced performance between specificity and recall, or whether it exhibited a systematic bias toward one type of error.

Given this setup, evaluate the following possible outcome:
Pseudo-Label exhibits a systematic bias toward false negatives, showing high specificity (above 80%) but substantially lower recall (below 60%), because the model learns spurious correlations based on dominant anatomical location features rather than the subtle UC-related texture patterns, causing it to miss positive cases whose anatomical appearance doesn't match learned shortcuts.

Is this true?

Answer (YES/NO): NO